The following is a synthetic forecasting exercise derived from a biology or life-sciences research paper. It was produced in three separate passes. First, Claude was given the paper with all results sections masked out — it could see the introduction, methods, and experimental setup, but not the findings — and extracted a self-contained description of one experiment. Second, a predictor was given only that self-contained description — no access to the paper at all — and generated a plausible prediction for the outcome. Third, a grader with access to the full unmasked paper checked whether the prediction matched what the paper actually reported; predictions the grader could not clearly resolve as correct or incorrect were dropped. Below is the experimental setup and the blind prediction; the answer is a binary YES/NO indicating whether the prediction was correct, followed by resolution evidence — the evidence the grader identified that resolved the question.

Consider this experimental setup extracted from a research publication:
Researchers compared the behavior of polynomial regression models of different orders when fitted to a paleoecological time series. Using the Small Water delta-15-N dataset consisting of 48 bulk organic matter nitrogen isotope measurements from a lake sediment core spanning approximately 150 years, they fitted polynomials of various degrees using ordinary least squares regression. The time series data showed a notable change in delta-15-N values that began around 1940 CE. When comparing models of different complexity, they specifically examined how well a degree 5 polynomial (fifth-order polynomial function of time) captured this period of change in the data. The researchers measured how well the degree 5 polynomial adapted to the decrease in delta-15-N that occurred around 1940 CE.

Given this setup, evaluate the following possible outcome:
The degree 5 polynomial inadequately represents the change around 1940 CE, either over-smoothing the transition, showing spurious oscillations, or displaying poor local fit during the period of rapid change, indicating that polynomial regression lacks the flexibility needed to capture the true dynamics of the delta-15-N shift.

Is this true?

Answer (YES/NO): YES